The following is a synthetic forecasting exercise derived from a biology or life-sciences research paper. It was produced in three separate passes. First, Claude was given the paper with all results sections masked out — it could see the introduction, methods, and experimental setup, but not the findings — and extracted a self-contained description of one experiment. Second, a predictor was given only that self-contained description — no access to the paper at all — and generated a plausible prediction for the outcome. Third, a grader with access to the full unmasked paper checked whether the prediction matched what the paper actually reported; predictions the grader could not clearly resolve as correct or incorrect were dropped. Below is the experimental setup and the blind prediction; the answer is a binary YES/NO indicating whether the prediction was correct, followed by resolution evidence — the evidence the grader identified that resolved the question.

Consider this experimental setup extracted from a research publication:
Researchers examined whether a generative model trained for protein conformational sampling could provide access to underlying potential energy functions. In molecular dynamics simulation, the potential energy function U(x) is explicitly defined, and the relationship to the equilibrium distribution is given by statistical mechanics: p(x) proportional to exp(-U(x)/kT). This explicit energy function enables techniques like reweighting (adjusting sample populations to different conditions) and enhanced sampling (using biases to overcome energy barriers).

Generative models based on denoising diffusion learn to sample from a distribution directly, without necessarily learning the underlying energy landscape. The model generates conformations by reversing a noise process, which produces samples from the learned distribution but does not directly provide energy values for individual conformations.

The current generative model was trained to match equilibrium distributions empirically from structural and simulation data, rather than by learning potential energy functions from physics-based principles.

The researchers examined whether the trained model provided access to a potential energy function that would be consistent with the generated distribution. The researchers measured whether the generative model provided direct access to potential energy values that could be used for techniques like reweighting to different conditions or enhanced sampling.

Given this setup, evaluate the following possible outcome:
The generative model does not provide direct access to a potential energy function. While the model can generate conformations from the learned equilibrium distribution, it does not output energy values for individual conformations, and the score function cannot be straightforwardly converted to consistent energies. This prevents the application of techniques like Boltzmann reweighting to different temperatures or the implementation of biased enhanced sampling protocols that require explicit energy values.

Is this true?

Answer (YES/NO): YES